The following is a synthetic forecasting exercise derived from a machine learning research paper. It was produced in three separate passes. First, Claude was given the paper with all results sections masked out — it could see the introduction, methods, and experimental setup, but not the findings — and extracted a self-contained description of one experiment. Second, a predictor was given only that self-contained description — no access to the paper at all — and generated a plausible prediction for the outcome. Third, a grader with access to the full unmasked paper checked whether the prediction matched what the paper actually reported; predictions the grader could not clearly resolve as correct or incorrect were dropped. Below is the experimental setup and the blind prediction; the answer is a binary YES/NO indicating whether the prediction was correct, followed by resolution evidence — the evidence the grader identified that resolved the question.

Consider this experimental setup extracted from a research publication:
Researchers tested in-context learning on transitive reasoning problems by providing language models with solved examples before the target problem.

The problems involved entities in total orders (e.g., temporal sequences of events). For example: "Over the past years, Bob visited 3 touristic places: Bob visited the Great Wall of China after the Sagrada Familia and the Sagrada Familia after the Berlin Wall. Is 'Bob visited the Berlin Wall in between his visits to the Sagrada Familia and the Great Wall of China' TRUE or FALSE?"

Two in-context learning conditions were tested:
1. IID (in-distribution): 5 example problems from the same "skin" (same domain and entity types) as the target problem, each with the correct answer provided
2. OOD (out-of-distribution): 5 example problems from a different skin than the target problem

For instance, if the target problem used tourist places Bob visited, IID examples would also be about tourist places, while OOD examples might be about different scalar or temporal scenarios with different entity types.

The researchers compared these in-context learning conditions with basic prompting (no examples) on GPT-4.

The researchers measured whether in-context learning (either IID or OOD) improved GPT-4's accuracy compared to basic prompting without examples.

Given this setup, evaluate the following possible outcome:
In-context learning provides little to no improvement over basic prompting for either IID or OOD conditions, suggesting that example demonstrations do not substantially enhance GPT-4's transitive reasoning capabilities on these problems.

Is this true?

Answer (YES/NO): YES